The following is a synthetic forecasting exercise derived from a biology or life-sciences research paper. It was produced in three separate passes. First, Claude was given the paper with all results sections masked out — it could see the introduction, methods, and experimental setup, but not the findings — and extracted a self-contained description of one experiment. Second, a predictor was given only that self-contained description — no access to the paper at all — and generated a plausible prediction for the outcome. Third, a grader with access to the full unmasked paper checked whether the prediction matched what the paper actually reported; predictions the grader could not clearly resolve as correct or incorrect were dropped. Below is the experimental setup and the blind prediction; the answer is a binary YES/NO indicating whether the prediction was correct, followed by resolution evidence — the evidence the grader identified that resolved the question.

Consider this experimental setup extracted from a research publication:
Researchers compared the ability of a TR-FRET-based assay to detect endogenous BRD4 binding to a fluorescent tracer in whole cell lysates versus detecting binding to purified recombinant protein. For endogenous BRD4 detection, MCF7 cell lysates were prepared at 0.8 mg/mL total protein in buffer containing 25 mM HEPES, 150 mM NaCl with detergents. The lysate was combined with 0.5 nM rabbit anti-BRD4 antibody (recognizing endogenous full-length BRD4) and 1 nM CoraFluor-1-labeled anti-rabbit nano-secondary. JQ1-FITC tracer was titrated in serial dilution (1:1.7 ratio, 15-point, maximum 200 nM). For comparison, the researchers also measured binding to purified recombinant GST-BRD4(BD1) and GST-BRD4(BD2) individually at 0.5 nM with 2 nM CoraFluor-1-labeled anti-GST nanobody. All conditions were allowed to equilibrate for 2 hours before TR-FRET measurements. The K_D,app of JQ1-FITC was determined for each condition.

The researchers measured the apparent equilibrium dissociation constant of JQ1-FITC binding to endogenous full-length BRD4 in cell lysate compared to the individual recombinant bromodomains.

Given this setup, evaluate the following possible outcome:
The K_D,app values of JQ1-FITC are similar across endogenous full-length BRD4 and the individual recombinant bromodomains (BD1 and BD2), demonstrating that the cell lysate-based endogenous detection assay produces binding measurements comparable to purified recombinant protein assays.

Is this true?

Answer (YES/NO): YES